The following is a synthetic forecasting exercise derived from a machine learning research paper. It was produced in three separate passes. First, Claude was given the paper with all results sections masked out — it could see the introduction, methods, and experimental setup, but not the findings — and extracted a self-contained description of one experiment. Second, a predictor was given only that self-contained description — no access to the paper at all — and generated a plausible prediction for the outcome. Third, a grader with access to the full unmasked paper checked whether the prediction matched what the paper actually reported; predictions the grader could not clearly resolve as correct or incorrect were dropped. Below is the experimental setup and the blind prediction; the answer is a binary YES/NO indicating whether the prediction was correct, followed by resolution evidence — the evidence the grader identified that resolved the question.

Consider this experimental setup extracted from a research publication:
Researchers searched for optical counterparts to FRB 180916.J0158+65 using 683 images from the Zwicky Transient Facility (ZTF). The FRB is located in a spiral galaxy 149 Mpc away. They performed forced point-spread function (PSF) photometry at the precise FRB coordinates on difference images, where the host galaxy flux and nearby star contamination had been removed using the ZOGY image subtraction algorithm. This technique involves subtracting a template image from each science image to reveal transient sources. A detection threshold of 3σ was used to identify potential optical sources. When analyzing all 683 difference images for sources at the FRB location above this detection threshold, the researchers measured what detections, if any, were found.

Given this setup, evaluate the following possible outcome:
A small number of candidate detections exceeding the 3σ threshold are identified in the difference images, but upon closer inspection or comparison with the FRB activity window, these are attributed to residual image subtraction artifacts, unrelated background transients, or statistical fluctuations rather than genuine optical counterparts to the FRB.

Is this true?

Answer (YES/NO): YES